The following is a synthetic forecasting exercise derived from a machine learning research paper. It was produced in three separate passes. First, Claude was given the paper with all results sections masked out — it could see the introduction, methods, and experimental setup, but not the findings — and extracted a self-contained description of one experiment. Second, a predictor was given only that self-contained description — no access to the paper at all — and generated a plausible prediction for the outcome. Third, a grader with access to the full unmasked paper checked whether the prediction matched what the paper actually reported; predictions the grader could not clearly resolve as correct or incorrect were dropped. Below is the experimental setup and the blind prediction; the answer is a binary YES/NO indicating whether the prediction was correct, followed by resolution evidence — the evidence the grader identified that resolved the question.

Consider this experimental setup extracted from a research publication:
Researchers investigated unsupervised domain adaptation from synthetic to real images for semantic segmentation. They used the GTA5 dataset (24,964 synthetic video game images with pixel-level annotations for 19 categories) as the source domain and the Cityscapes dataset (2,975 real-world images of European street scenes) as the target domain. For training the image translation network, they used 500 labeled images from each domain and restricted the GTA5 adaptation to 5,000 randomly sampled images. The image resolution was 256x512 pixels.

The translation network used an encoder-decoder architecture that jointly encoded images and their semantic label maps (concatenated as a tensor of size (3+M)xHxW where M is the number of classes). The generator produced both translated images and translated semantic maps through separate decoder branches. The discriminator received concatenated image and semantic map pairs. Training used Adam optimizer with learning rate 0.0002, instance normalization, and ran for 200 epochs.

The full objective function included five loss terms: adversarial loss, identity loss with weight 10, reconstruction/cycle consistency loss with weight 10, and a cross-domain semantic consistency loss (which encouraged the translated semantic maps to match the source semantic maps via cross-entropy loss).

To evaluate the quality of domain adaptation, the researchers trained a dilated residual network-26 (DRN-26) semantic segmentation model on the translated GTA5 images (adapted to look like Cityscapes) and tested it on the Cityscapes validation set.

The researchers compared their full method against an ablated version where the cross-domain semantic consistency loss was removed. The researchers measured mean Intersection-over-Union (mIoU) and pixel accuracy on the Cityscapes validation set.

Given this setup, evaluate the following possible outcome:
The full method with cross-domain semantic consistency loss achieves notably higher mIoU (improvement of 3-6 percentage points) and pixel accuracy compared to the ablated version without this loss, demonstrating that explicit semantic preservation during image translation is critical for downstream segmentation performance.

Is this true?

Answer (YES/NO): NO